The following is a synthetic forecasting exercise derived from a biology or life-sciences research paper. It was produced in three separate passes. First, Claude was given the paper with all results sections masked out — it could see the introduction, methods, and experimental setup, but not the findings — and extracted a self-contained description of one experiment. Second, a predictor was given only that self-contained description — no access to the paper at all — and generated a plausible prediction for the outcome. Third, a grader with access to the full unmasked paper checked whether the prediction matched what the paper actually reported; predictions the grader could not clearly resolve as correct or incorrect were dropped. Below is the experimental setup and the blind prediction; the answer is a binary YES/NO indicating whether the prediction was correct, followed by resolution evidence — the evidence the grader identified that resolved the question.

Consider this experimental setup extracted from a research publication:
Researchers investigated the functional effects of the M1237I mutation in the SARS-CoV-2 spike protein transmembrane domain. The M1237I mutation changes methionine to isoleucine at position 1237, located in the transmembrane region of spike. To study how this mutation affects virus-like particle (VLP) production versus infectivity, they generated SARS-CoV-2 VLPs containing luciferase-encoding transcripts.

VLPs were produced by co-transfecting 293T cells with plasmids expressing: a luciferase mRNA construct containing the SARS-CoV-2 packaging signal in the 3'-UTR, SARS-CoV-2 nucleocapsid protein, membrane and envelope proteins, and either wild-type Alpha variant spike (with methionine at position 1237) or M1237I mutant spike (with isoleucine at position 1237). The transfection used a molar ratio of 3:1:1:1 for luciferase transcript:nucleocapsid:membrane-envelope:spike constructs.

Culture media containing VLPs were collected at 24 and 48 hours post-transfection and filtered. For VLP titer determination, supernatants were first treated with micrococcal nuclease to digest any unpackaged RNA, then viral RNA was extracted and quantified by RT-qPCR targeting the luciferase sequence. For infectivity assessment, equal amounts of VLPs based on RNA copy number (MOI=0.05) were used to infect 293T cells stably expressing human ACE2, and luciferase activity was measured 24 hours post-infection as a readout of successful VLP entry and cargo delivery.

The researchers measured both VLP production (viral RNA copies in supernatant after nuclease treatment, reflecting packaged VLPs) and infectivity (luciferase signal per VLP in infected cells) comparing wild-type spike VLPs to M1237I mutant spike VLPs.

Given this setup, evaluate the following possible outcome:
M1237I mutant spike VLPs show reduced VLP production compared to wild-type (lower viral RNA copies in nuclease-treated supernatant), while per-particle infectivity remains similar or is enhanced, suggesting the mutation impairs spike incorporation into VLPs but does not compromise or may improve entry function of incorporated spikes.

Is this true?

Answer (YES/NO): NO